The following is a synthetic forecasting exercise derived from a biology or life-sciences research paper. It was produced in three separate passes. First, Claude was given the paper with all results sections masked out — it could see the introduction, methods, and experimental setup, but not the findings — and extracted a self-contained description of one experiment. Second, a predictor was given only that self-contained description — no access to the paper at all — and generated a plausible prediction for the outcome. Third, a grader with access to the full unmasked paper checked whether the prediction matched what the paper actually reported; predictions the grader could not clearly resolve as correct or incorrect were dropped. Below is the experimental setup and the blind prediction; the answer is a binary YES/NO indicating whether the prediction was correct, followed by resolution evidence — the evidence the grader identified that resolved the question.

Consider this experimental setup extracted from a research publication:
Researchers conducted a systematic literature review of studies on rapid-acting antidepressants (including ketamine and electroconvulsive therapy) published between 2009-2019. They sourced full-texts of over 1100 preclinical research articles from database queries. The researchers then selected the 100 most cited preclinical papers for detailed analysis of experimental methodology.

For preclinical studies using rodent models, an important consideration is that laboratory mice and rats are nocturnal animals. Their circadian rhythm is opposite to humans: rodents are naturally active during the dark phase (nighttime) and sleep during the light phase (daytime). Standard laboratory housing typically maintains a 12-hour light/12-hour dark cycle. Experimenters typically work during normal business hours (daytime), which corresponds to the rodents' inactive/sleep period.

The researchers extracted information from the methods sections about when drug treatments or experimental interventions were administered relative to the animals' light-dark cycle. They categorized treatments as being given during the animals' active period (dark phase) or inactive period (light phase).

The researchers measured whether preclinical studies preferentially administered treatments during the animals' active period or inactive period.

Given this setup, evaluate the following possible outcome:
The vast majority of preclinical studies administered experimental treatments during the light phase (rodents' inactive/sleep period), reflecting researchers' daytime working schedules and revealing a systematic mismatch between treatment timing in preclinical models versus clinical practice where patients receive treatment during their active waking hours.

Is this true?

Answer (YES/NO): NO